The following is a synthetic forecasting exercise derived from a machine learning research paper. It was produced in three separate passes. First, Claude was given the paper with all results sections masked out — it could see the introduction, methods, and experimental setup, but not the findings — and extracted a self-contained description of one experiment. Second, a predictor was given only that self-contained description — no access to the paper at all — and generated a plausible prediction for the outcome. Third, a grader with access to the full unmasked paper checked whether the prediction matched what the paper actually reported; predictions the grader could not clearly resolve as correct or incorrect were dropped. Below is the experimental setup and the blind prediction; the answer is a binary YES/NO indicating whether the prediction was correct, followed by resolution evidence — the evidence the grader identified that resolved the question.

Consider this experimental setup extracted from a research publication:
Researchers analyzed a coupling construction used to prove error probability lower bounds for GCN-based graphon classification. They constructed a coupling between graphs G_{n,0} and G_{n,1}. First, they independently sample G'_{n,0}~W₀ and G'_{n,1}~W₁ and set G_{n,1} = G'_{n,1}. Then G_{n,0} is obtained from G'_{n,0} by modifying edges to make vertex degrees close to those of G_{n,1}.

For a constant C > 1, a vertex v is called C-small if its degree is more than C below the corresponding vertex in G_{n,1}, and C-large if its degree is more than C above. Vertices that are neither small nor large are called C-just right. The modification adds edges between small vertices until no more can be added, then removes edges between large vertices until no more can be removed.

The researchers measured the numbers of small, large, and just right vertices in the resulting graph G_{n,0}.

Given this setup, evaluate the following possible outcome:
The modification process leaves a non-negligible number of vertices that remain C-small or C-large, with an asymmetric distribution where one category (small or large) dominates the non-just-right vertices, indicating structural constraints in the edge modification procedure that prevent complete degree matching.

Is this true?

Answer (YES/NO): NO